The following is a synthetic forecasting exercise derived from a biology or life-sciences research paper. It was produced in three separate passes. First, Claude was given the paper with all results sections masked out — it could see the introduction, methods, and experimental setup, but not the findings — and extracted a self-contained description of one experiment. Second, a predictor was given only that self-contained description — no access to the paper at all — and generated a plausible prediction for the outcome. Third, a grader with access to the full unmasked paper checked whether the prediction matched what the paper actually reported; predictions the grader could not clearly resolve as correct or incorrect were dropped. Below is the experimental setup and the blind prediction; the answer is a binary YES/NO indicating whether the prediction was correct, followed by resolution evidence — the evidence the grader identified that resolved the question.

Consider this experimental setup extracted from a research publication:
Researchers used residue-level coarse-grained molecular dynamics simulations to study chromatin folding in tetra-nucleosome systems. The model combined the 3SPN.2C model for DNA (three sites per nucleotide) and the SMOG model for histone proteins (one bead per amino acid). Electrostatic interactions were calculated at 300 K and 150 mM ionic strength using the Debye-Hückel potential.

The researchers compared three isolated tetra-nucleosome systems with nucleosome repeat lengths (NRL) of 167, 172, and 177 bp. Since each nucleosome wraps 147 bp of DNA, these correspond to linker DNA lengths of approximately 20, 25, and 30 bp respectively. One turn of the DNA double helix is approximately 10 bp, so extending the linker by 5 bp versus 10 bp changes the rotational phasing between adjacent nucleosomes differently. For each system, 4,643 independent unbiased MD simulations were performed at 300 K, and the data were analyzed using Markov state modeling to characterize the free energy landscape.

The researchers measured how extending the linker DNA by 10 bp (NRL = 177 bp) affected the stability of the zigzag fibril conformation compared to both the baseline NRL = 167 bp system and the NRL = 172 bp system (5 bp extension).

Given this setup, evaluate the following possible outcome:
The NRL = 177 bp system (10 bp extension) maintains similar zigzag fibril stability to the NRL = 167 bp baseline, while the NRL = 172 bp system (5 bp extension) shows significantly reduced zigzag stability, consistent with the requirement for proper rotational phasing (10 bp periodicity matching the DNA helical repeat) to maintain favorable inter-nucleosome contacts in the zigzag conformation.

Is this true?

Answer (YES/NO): NO